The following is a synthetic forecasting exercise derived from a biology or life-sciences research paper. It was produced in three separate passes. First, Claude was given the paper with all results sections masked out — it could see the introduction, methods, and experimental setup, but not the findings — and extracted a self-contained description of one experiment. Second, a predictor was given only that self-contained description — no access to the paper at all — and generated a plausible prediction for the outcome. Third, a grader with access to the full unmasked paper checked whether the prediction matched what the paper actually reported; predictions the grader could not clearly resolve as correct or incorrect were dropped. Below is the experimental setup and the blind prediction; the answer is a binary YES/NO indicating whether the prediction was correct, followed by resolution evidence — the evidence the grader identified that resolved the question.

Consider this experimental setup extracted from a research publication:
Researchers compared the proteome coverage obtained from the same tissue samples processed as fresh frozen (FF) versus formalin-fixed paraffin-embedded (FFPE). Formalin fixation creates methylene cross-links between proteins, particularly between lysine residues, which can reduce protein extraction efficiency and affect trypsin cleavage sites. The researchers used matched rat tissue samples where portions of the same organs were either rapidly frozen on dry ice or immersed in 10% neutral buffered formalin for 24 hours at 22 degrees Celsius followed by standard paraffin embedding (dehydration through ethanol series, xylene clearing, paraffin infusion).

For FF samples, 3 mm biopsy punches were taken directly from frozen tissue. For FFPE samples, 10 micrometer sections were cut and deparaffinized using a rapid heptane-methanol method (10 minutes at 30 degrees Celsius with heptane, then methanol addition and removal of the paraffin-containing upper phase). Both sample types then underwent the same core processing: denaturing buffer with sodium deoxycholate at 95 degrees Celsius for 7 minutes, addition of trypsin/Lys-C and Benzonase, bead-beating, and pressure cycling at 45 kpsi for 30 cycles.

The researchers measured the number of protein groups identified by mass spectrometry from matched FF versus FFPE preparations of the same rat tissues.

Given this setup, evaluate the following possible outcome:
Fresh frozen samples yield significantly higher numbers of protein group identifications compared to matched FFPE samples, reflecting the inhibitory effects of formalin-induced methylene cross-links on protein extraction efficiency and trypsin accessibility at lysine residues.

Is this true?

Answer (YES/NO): NO